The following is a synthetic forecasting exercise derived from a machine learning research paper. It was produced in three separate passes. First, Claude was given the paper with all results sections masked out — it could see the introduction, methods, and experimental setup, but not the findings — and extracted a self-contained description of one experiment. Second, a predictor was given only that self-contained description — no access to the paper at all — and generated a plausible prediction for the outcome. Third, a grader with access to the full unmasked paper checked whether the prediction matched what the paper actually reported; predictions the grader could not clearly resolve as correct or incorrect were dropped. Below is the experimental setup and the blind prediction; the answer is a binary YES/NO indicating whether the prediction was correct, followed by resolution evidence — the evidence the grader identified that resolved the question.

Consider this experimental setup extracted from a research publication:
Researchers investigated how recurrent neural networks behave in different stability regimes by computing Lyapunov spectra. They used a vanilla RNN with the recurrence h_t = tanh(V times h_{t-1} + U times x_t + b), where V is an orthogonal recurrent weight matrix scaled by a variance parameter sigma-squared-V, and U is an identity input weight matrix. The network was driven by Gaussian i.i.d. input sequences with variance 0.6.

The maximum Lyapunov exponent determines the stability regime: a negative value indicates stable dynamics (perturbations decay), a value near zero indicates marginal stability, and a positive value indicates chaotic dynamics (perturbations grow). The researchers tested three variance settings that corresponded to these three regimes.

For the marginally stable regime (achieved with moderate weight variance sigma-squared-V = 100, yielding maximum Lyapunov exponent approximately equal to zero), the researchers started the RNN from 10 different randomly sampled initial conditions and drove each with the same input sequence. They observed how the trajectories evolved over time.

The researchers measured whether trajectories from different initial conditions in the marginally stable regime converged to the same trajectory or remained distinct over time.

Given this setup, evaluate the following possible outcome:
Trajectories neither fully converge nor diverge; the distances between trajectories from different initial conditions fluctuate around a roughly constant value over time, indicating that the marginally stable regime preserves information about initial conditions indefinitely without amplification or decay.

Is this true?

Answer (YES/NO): NO